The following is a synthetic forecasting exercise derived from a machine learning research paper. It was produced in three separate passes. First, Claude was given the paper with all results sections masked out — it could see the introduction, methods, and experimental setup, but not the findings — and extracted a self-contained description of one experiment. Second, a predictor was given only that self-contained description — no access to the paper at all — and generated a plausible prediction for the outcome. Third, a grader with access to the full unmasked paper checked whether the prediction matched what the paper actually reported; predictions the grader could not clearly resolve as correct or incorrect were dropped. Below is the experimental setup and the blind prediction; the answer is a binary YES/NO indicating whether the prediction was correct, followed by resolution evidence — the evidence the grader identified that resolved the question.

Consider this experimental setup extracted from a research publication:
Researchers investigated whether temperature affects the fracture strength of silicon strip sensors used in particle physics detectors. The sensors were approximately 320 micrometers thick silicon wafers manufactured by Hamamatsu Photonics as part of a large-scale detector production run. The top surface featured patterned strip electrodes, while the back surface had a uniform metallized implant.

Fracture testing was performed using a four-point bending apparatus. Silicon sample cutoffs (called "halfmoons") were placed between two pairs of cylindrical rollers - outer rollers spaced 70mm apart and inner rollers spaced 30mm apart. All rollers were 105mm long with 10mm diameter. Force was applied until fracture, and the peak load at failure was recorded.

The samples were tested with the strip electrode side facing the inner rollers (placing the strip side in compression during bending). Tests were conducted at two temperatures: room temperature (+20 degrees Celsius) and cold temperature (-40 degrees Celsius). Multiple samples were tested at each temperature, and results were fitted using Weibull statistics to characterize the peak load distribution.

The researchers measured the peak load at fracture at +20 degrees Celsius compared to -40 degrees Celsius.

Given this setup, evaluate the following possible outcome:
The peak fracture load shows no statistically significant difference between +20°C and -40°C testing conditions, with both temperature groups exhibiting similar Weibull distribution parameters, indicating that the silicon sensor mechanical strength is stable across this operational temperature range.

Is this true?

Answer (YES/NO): YES